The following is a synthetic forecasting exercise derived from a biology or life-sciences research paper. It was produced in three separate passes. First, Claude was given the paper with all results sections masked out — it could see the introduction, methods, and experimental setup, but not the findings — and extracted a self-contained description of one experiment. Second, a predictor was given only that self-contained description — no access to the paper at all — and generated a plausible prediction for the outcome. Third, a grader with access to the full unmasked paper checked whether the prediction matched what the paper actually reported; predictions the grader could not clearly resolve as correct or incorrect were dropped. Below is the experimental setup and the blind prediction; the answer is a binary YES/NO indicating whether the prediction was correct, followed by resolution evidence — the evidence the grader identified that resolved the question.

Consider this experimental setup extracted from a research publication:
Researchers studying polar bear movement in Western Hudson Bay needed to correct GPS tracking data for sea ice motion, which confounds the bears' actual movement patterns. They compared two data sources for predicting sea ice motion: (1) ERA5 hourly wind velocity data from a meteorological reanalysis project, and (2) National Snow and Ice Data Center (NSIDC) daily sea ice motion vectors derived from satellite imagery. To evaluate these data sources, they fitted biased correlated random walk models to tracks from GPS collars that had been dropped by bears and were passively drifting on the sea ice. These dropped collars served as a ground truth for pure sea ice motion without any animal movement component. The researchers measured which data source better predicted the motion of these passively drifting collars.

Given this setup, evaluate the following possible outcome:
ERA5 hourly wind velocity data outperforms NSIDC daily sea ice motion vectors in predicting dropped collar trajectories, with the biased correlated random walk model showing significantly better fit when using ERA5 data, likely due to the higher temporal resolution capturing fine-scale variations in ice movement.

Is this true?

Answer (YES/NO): YES